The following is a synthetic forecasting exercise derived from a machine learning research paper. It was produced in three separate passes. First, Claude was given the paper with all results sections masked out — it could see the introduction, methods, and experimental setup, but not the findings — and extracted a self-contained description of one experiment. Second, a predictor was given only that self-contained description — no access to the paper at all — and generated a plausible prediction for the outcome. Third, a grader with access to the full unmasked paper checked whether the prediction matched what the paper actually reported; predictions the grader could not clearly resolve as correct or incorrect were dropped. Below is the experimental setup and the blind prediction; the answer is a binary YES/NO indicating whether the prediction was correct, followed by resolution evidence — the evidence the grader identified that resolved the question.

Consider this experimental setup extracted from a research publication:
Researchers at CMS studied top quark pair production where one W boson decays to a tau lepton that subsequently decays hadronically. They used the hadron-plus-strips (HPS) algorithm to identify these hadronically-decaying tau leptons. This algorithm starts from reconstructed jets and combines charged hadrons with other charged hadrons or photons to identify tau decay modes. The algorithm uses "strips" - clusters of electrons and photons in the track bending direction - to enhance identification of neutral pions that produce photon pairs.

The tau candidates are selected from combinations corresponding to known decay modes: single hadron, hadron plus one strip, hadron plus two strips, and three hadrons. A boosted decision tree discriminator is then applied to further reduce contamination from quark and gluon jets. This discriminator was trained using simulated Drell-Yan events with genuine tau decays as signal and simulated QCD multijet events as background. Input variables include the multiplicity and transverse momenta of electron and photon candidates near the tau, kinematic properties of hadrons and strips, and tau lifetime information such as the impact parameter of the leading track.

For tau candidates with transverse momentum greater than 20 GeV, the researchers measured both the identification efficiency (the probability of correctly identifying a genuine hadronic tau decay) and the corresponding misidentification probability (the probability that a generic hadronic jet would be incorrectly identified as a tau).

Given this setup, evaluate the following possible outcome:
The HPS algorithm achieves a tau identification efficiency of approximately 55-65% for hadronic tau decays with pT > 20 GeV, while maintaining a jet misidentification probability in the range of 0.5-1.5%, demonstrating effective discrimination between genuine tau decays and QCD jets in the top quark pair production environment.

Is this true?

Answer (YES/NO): NO